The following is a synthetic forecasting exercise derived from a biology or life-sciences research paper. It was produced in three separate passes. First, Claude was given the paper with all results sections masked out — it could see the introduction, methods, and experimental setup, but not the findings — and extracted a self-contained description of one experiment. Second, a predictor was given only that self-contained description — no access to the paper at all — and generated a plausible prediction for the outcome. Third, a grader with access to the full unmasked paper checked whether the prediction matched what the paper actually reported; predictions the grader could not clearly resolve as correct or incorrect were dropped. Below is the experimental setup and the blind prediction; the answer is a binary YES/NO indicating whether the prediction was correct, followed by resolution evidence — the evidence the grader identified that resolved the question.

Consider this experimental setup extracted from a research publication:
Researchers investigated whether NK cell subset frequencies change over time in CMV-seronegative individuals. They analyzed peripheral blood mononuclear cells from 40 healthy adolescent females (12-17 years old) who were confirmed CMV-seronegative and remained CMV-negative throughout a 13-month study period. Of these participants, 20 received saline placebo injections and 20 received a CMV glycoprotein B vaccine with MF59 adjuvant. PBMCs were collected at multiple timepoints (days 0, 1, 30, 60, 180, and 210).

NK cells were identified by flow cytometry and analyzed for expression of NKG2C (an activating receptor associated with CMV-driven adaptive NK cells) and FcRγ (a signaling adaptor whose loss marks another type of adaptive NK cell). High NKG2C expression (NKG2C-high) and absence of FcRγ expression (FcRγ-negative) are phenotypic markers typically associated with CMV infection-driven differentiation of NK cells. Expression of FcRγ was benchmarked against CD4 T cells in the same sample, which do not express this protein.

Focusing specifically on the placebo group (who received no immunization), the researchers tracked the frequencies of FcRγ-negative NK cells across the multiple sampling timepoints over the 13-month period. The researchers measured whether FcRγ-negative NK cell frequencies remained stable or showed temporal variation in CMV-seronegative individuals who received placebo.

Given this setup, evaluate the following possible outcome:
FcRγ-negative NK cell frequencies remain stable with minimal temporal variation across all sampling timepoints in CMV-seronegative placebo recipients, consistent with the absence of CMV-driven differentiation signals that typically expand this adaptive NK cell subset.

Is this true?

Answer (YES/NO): NO